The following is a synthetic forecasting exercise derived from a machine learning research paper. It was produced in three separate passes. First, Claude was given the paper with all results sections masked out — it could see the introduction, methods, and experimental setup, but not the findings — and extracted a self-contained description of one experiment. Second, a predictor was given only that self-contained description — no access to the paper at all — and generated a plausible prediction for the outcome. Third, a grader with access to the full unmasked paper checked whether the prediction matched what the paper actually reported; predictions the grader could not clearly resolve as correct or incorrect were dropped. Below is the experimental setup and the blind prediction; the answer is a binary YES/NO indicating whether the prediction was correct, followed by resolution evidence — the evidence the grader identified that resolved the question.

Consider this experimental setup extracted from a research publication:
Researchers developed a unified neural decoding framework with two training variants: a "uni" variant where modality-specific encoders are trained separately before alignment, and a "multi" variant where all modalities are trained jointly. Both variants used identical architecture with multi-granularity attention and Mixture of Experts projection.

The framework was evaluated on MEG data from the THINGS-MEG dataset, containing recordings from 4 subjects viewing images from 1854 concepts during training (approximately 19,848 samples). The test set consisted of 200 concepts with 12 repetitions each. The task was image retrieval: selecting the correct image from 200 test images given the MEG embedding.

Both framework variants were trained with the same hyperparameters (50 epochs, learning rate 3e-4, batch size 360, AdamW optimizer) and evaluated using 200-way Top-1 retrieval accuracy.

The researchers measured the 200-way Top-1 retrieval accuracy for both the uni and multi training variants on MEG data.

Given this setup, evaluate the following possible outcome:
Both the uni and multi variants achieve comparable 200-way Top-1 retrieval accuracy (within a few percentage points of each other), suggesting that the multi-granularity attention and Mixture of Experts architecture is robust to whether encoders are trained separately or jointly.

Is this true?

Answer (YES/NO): YES